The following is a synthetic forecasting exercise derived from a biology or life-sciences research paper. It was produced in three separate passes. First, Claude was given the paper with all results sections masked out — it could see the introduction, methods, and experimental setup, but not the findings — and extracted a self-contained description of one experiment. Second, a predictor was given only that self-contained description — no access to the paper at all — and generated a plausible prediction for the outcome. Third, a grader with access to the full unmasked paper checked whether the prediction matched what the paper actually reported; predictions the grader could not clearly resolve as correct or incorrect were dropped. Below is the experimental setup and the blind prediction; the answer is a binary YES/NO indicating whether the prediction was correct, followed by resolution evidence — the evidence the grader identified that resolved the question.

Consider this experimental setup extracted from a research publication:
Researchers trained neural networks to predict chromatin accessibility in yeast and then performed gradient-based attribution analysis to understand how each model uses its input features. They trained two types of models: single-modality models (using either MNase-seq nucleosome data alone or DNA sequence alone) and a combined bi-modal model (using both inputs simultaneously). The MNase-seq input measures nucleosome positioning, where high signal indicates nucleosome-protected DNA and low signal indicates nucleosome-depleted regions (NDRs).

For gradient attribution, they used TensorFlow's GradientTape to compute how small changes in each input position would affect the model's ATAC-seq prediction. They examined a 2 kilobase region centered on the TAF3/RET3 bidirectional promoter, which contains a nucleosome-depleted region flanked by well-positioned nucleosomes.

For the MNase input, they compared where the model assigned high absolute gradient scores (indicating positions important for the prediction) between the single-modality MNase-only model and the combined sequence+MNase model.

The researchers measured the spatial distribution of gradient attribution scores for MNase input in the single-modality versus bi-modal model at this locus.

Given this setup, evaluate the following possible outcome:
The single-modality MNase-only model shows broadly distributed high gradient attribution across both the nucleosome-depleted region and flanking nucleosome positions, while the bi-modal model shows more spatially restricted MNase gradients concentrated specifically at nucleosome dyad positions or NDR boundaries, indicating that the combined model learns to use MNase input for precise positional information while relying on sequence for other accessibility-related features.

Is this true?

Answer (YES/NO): NO